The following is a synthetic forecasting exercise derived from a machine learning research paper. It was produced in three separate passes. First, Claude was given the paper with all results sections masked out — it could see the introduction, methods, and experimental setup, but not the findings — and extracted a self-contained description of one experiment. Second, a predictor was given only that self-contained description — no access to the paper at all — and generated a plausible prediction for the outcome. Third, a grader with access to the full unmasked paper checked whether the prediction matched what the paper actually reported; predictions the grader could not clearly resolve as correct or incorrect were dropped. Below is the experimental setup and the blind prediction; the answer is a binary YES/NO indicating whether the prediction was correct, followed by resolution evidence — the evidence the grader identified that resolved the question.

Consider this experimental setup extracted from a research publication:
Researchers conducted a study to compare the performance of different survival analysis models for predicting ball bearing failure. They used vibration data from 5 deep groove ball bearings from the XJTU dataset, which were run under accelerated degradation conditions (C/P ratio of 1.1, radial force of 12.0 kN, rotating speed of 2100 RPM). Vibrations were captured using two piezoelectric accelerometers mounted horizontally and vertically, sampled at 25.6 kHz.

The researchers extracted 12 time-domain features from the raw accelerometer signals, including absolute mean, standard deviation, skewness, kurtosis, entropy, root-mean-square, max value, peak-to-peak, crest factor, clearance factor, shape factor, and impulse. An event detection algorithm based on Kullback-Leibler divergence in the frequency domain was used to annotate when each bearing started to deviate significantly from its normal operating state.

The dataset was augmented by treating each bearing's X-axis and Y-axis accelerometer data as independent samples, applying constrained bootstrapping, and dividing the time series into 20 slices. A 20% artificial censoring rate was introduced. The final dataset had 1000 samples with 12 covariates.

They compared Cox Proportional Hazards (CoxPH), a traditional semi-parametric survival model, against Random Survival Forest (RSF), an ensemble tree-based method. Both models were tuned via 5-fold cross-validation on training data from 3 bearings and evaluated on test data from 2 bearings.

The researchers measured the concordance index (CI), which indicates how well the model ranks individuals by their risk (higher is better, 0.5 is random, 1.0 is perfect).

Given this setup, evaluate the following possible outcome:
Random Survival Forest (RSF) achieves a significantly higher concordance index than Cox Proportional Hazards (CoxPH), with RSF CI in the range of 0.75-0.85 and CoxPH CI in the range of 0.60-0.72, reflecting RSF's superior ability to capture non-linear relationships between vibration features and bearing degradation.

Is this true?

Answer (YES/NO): NO